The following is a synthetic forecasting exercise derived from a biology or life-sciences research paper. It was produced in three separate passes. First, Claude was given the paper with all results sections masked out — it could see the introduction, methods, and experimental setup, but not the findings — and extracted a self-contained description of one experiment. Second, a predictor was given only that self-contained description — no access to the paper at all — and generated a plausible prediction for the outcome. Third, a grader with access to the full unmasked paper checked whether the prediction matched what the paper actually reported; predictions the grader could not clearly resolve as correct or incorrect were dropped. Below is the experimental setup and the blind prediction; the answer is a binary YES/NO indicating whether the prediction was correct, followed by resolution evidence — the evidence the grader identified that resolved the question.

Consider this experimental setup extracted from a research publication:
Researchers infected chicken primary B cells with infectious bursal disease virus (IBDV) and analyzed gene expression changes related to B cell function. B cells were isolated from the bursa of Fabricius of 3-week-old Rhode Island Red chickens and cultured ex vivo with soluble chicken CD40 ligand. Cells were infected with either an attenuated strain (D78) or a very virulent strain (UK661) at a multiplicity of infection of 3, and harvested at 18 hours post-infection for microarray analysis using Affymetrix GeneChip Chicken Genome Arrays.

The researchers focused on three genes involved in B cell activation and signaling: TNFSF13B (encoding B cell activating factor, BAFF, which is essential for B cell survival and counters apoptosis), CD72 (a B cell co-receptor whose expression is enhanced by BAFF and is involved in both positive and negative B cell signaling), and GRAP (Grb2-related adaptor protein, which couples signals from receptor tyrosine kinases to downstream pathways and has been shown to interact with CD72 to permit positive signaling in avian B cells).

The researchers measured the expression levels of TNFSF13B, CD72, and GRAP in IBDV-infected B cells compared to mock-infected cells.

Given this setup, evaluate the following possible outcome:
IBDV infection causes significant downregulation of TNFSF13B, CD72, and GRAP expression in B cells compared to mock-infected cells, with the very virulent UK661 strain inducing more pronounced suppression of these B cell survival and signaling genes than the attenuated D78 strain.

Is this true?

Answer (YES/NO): NO